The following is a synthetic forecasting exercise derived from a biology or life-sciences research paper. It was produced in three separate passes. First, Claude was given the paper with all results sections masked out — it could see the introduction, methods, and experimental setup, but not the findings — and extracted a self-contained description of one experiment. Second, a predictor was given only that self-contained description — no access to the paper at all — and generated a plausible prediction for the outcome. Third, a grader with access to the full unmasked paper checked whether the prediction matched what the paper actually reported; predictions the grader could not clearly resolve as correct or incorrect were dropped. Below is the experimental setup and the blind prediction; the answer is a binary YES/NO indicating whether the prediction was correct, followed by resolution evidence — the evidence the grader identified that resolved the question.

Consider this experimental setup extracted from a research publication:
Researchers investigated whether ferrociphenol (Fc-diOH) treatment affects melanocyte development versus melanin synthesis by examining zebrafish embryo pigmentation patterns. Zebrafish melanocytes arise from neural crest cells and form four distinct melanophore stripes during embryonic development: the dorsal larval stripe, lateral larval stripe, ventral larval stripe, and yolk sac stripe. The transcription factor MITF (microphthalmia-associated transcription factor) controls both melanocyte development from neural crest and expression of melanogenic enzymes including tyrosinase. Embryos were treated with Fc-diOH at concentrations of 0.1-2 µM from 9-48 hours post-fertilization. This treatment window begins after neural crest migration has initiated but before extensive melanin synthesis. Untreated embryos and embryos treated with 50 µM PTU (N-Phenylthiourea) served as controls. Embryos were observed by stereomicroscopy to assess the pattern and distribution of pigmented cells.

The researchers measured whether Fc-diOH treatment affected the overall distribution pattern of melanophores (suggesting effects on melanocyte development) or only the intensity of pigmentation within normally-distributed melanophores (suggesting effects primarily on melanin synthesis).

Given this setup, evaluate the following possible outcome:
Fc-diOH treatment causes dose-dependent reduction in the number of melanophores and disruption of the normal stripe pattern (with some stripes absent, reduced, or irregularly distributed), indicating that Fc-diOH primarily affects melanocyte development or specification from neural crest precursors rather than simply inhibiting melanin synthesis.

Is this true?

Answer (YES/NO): NO